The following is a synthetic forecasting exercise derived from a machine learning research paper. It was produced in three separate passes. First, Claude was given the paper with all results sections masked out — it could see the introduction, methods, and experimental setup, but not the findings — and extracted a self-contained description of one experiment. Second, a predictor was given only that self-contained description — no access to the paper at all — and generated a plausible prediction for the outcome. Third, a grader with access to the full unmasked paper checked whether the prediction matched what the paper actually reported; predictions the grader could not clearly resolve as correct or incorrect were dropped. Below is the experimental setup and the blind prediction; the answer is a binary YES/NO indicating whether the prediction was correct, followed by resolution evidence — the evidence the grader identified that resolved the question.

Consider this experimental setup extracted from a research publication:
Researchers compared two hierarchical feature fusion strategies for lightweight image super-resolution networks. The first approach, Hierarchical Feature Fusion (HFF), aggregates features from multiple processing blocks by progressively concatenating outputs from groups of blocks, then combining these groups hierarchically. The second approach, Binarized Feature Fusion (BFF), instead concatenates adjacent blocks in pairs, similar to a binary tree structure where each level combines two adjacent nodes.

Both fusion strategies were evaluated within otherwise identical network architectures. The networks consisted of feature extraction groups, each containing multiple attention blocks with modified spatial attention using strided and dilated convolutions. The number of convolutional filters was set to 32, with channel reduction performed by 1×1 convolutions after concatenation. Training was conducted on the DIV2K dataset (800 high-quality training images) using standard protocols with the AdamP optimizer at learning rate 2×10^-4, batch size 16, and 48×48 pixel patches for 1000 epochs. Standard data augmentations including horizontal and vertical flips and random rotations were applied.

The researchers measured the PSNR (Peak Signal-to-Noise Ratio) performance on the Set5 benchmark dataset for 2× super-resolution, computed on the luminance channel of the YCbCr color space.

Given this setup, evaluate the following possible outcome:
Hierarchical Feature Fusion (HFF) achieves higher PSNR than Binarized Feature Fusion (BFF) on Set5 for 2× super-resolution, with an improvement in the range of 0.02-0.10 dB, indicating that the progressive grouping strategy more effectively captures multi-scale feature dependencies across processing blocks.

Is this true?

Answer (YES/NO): NO